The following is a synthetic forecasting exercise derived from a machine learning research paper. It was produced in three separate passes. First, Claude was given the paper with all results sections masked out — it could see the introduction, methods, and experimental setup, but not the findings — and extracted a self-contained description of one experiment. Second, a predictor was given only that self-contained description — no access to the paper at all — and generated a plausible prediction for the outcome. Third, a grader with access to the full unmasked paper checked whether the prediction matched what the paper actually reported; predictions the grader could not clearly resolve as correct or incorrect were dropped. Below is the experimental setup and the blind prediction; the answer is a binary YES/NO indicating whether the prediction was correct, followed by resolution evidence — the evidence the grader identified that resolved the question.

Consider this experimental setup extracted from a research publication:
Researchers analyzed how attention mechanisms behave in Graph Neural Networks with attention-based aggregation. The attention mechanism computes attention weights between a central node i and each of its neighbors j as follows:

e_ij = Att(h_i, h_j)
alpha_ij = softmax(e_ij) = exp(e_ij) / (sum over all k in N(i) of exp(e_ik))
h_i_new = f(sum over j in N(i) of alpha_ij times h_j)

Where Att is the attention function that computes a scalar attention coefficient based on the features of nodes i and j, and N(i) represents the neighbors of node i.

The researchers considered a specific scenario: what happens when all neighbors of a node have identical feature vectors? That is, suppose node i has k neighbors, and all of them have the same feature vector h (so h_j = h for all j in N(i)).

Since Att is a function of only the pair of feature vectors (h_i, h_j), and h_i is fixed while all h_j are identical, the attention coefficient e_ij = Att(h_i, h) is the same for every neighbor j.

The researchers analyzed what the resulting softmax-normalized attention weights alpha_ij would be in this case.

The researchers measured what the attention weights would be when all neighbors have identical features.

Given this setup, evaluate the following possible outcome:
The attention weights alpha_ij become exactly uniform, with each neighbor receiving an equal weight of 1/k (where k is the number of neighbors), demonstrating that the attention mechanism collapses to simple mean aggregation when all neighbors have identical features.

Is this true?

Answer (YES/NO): NO